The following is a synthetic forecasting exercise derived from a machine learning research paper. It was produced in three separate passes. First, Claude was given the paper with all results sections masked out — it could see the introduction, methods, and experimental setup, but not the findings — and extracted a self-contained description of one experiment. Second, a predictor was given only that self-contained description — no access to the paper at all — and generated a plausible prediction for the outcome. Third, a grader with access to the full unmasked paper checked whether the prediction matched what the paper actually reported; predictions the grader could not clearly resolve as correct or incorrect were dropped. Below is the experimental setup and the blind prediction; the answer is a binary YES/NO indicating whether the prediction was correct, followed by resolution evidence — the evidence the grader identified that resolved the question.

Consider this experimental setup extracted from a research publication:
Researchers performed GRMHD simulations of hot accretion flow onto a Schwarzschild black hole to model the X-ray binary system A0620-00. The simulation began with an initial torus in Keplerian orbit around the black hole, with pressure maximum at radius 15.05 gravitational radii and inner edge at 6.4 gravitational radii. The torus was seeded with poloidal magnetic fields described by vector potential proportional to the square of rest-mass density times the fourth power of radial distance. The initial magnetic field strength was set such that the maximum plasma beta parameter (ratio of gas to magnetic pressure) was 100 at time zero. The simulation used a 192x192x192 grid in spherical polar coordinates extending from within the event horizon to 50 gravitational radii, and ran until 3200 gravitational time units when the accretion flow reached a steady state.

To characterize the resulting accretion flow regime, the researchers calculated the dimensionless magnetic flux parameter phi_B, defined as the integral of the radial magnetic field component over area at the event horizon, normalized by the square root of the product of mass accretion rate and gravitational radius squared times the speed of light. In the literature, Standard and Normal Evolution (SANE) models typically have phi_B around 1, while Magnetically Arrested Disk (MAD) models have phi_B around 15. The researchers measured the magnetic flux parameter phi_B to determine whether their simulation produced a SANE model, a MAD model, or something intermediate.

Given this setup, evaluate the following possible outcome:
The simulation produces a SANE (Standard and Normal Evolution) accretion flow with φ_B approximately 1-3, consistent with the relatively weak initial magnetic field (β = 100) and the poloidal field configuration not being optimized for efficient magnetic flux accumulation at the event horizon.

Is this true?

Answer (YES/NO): NO